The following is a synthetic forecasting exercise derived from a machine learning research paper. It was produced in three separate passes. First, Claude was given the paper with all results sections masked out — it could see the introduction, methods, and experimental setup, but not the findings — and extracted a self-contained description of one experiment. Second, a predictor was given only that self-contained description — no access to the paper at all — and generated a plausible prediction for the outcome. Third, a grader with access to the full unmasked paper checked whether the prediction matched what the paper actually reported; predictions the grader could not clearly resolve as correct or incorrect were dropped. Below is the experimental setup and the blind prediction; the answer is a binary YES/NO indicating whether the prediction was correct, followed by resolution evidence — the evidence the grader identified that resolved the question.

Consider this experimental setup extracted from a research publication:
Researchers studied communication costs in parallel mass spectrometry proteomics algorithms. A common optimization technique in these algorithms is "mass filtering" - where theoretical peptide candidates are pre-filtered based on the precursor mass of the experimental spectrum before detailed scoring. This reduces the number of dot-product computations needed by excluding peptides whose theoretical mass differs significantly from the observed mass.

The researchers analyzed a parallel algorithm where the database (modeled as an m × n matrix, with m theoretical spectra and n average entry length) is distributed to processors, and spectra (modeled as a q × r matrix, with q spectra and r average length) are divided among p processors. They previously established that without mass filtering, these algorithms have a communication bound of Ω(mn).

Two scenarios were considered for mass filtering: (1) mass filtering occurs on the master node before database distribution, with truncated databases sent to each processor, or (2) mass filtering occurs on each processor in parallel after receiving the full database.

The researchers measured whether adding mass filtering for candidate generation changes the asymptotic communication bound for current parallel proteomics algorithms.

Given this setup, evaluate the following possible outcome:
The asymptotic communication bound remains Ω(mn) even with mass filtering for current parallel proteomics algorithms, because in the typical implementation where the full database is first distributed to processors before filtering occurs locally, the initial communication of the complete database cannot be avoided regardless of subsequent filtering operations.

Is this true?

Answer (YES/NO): YES